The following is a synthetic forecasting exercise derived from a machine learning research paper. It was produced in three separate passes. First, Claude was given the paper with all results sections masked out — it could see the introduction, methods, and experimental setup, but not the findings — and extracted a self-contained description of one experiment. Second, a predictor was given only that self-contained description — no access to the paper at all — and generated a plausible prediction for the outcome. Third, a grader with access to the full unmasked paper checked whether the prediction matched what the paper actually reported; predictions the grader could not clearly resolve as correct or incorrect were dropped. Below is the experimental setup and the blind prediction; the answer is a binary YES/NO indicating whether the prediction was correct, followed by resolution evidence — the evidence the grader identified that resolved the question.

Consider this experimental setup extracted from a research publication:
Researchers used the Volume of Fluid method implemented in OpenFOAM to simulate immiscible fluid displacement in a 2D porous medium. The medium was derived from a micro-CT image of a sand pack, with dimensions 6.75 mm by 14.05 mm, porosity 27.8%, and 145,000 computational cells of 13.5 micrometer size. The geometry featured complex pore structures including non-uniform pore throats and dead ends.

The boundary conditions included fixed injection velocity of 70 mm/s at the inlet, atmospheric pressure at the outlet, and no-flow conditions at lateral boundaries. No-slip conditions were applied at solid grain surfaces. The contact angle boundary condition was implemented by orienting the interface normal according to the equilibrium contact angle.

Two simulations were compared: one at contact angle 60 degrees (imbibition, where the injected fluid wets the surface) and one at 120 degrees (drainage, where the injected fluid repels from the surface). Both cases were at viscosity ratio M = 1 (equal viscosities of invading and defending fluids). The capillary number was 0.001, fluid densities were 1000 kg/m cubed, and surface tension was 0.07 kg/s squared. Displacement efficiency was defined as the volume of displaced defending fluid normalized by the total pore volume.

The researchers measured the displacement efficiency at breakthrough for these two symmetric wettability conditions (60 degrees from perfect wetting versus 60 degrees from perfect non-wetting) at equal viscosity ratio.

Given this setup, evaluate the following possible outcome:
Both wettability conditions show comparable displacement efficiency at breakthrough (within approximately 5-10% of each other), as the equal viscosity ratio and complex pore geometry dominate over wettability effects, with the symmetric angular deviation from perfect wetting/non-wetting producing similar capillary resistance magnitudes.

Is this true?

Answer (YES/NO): NO